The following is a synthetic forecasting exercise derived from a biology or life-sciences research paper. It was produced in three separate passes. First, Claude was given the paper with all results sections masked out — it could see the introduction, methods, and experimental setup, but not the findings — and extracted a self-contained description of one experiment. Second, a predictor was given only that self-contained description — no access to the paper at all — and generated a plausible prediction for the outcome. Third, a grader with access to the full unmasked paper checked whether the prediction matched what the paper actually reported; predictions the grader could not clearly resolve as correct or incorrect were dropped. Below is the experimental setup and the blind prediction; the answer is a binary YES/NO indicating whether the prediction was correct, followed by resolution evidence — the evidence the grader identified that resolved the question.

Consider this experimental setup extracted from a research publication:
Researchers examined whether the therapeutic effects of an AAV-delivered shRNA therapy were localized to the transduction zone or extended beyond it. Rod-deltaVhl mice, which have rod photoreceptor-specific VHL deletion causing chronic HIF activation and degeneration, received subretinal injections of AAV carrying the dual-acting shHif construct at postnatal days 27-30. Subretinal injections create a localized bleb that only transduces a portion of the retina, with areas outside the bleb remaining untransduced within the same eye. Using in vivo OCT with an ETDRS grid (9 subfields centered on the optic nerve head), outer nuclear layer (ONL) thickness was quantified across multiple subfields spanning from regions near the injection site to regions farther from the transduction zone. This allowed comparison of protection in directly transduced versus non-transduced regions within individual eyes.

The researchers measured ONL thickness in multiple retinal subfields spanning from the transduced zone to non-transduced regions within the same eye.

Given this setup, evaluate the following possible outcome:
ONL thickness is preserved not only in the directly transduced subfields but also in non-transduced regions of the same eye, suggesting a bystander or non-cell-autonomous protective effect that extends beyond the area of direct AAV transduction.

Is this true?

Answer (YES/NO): NO